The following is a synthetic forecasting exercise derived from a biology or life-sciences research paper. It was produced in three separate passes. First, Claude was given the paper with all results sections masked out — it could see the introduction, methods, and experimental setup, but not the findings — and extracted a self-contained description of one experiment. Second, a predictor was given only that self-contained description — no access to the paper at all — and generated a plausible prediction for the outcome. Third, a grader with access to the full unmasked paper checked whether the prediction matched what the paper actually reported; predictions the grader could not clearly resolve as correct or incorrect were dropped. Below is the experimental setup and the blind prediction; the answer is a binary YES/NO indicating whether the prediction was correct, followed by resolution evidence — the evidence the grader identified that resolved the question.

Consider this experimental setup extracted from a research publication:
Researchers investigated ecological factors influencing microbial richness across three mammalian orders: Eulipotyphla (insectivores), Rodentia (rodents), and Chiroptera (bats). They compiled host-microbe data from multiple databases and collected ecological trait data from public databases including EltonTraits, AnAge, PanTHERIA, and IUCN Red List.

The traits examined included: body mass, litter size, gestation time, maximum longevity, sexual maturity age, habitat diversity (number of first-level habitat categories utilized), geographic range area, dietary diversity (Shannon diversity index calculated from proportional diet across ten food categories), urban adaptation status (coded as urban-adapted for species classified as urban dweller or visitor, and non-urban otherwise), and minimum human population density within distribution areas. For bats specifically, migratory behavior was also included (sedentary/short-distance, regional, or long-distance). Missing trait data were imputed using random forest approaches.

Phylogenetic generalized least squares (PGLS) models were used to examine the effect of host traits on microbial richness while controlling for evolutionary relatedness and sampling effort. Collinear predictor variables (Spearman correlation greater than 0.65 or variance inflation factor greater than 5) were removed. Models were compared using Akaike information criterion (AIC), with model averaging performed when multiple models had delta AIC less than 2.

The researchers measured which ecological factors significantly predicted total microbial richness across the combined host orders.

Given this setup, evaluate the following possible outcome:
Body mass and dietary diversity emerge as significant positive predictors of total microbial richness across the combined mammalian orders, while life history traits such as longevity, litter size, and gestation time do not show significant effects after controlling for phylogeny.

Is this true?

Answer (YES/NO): NO